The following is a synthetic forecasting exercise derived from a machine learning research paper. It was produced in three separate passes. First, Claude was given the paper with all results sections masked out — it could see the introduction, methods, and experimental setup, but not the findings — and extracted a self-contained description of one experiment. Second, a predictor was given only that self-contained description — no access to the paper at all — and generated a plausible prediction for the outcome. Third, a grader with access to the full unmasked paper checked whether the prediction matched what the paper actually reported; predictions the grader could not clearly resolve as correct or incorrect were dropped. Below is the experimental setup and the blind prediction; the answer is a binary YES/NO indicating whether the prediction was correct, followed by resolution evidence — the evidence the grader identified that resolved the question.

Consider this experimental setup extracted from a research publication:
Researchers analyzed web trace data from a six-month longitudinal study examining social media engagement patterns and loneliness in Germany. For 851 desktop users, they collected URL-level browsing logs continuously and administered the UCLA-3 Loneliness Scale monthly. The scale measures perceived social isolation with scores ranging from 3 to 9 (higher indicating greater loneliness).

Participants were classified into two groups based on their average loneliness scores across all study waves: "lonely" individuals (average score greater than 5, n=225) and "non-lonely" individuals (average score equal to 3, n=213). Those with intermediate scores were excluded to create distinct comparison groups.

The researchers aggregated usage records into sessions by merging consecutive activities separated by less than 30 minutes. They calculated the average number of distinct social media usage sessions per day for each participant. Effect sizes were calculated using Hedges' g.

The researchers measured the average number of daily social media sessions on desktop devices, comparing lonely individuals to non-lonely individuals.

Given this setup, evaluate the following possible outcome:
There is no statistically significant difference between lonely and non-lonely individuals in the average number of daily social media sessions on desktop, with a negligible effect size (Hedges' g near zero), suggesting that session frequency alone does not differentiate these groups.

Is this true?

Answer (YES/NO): NO